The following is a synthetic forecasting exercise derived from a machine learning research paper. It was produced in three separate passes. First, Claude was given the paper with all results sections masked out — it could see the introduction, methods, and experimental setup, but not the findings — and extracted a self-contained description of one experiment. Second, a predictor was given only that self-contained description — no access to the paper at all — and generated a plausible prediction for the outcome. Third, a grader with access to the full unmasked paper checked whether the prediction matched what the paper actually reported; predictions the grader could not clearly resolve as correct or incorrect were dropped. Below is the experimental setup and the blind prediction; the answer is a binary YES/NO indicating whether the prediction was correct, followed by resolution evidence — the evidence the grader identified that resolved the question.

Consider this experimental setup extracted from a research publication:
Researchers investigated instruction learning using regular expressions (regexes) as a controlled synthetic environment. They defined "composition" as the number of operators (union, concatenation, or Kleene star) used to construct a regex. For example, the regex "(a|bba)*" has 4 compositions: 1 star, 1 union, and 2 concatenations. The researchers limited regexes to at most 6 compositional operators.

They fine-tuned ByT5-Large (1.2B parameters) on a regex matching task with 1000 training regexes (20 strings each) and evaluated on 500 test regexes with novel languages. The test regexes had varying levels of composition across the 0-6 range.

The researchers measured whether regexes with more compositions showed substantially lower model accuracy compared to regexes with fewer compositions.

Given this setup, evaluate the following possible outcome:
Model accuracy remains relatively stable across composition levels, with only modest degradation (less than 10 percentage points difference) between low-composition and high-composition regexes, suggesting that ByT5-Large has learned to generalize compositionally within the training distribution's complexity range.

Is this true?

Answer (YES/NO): NO